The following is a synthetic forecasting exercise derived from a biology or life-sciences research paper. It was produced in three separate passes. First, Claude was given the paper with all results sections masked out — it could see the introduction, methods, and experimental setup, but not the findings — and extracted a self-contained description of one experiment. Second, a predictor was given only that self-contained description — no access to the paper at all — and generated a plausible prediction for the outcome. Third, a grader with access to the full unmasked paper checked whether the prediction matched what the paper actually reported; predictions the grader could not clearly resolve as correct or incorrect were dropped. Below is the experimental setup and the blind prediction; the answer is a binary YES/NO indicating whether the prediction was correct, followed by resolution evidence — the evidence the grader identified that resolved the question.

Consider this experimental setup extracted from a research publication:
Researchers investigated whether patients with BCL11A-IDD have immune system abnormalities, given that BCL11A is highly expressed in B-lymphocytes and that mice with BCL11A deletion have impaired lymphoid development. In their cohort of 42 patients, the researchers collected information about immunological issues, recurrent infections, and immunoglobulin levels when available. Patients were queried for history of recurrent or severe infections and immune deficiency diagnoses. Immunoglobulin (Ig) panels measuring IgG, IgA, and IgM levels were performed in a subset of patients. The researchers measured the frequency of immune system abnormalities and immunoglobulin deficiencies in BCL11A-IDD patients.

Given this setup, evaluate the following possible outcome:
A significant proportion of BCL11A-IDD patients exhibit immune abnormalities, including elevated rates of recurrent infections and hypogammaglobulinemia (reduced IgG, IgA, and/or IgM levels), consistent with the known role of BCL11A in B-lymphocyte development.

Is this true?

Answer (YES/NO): NO